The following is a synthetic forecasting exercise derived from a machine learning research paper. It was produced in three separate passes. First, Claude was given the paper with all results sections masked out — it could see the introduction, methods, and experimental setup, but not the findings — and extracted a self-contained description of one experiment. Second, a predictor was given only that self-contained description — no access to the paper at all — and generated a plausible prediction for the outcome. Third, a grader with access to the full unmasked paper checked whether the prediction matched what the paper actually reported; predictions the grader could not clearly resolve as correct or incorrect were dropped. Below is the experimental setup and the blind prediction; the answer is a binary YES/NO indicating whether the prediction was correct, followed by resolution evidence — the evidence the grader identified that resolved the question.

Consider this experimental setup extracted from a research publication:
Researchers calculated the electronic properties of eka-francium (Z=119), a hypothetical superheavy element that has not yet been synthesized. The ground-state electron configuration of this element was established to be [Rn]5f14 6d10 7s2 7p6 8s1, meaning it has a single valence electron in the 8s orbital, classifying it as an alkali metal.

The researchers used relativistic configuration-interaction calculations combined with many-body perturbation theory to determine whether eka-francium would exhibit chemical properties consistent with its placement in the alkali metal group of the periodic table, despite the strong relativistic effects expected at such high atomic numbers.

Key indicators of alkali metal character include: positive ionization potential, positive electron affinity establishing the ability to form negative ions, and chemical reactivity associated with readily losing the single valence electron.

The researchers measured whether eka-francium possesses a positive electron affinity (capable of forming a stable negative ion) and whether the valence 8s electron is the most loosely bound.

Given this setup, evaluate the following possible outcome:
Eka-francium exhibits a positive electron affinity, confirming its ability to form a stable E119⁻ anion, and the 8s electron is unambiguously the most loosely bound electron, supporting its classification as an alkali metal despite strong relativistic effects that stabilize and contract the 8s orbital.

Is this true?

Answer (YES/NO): YES